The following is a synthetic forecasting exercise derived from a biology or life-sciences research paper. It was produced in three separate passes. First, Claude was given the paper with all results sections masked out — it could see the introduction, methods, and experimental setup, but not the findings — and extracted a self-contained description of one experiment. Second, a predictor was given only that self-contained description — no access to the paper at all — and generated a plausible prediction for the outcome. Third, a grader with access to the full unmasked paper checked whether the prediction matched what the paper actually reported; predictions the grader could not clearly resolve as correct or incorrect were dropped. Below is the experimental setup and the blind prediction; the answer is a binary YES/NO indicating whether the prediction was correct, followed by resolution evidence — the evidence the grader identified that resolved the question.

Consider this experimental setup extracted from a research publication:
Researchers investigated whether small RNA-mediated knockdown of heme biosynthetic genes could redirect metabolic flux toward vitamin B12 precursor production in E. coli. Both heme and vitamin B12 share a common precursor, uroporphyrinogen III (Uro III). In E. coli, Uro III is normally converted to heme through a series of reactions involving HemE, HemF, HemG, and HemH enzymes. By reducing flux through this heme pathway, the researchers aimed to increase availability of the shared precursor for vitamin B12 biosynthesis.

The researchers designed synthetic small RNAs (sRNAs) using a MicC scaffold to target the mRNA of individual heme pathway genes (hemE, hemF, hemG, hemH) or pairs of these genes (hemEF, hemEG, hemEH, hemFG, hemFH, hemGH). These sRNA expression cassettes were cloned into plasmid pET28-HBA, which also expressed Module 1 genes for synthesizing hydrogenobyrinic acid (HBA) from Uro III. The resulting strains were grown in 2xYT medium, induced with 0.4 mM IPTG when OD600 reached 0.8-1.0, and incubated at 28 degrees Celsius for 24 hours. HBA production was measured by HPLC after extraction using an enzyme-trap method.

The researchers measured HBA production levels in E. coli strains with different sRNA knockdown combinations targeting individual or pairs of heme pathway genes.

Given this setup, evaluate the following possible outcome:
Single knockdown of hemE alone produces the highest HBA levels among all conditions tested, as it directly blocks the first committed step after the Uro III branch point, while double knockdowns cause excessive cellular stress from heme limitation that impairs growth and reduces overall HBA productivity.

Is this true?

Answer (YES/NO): NO